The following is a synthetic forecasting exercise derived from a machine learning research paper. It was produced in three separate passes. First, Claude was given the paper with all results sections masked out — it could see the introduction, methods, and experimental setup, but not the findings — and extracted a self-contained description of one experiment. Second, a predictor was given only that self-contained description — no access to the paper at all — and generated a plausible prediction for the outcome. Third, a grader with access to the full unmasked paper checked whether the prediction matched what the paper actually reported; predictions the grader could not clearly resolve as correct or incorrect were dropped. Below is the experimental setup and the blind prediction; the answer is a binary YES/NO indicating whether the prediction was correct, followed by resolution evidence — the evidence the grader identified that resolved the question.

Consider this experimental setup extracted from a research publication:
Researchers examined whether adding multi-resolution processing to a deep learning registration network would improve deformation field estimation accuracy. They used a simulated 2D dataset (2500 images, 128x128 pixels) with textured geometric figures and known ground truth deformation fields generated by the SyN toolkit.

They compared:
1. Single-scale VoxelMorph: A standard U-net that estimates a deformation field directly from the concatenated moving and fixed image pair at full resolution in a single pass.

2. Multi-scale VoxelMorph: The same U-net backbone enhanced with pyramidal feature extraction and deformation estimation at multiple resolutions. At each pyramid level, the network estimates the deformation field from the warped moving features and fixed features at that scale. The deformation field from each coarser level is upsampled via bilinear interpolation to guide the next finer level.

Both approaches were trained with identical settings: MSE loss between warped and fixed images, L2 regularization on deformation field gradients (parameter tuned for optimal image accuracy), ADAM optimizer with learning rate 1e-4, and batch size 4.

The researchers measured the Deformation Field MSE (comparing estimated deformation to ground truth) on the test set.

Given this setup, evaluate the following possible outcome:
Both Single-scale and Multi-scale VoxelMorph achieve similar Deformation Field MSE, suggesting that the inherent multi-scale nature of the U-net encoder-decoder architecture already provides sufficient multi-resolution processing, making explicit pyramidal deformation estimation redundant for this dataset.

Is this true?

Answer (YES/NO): YES